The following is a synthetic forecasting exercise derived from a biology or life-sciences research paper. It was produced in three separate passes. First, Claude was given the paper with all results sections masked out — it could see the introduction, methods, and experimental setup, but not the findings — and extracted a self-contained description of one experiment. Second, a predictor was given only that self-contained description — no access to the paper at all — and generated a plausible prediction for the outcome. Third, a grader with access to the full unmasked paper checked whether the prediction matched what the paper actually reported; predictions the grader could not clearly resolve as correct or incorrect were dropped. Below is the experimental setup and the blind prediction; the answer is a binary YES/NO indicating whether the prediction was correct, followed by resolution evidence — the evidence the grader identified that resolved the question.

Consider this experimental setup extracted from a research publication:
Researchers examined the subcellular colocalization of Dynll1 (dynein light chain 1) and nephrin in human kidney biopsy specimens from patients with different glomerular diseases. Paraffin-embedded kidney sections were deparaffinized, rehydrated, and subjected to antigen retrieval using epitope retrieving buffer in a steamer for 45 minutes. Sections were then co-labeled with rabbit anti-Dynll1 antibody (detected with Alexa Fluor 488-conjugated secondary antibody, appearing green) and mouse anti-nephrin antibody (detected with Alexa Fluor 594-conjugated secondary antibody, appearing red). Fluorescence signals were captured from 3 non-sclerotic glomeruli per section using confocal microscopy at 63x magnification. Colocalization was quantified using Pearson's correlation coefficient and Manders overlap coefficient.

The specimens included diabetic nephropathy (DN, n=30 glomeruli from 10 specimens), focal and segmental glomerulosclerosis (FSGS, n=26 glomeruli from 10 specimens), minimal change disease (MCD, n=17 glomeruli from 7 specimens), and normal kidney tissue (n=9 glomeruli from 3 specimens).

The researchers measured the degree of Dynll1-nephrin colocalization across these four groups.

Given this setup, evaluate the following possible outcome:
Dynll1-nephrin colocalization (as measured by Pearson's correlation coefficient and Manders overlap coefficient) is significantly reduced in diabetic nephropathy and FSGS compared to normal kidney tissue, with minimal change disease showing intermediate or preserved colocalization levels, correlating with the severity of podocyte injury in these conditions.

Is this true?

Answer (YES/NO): NO